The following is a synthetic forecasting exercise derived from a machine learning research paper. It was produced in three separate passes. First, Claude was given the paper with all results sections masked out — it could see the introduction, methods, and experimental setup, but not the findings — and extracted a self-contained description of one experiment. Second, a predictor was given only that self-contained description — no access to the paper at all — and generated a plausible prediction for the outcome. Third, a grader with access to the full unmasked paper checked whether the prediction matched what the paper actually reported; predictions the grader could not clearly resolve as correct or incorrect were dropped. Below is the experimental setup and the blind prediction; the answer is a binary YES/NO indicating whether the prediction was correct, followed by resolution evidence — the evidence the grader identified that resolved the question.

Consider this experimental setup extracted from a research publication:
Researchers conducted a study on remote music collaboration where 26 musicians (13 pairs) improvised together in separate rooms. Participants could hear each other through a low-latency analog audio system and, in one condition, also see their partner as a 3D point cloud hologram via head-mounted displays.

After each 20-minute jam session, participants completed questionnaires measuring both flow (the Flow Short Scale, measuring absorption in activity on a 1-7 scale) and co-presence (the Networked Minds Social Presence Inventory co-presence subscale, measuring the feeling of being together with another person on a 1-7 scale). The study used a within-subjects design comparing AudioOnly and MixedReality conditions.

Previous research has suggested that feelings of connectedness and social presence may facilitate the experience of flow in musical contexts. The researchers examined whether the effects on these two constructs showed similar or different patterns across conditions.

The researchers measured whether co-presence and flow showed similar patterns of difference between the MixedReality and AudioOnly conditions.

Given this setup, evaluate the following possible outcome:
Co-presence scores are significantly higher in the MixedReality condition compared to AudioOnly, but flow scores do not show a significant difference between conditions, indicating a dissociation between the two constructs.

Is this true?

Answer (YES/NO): YES